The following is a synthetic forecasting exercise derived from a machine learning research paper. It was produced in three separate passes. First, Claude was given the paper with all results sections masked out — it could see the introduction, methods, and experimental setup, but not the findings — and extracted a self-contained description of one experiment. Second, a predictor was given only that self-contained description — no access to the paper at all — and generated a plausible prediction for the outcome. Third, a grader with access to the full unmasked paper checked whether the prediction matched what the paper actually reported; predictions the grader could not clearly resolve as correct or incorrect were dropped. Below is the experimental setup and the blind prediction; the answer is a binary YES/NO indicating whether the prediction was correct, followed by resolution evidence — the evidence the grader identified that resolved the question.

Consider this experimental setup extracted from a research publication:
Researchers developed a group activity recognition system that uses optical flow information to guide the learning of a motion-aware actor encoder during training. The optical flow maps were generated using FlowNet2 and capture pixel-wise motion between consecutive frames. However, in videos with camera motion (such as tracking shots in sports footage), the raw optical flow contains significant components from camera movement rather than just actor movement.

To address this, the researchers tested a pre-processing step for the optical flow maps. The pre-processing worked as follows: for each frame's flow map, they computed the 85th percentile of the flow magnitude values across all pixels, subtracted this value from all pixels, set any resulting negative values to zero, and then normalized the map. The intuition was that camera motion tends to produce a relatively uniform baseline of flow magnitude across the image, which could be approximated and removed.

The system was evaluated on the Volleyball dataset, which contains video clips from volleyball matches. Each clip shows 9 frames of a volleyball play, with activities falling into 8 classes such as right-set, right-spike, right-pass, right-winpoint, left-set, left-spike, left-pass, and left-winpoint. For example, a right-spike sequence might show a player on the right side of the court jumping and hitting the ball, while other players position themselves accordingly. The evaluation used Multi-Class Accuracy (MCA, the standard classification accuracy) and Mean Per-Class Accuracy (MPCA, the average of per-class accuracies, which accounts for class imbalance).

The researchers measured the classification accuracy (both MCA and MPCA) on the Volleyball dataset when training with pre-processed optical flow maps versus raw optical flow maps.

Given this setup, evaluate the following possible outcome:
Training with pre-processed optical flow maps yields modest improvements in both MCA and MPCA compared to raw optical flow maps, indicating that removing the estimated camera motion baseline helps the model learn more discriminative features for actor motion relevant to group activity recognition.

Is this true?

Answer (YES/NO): YES